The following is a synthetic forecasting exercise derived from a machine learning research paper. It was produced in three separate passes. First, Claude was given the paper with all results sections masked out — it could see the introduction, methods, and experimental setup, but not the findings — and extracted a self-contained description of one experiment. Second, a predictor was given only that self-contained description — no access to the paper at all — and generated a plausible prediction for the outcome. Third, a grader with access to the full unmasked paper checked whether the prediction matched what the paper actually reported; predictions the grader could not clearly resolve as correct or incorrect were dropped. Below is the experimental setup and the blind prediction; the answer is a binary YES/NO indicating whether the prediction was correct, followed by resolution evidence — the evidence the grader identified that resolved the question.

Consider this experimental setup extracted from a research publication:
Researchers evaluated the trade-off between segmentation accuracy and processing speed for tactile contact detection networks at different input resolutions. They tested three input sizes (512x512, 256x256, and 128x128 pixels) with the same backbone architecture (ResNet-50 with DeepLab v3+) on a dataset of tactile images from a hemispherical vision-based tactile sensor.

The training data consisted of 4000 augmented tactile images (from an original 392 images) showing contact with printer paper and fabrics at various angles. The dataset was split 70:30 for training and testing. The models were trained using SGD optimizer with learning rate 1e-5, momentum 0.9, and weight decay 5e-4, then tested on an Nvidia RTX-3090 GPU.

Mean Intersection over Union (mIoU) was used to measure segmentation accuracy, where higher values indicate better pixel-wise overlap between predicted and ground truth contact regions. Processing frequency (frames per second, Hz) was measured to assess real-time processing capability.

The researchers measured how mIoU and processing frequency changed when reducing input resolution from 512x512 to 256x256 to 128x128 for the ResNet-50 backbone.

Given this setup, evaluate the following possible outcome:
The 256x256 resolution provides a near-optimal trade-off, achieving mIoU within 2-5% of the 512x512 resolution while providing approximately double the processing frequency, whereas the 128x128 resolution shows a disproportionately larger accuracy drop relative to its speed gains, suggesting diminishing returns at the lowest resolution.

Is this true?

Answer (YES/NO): NO